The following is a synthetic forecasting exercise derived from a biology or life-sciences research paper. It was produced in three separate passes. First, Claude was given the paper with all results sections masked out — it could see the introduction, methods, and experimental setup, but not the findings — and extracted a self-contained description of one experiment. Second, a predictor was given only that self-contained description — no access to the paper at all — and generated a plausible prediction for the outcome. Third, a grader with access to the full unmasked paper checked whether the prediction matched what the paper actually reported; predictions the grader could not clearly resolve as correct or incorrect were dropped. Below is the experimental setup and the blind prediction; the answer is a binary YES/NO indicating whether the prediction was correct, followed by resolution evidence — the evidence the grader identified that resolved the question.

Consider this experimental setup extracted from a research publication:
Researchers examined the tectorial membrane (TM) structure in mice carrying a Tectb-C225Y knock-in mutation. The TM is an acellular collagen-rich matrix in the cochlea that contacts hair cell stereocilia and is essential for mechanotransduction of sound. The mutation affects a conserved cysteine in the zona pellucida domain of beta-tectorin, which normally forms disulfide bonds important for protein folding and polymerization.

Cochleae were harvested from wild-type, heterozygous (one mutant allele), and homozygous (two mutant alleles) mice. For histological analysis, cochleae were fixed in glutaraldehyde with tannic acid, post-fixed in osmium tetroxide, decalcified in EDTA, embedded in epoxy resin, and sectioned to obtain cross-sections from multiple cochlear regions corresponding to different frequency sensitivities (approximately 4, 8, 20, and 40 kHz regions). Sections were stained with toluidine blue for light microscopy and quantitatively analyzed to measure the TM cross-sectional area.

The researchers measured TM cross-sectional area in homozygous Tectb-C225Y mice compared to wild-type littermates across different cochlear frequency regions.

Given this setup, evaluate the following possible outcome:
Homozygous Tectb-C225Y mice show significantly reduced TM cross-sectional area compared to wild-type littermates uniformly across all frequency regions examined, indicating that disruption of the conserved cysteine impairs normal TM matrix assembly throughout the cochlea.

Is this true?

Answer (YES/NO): NO